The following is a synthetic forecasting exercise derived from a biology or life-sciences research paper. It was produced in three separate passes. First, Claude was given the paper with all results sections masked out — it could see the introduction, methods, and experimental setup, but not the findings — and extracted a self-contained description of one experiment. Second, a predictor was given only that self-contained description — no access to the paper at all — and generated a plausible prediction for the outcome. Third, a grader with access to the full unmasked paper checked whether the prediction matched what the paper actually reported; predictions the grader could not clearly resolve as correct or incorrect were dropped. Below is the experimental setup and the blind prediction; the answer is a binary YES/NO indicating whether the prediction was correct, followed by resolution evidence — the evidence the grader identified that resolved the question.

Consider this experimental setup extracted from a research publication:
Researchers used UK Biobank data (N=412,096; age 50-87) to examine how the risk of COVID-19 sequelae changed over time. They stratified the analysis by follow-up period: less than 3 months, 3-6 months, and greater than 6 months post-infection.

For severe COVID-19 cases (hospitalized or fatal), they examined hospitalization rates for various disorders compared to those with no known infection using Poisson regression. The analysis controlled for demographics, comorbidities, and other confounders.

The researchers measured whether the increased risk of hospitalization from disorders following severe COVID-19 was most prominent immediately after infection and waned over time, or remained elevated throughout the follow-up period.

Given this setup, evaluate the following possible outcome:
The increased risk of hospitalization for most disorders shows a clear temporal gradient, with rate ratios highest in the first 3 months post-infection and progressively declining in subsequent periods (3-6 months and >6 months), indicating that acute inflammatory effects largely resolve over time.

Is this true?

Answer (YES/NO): NO